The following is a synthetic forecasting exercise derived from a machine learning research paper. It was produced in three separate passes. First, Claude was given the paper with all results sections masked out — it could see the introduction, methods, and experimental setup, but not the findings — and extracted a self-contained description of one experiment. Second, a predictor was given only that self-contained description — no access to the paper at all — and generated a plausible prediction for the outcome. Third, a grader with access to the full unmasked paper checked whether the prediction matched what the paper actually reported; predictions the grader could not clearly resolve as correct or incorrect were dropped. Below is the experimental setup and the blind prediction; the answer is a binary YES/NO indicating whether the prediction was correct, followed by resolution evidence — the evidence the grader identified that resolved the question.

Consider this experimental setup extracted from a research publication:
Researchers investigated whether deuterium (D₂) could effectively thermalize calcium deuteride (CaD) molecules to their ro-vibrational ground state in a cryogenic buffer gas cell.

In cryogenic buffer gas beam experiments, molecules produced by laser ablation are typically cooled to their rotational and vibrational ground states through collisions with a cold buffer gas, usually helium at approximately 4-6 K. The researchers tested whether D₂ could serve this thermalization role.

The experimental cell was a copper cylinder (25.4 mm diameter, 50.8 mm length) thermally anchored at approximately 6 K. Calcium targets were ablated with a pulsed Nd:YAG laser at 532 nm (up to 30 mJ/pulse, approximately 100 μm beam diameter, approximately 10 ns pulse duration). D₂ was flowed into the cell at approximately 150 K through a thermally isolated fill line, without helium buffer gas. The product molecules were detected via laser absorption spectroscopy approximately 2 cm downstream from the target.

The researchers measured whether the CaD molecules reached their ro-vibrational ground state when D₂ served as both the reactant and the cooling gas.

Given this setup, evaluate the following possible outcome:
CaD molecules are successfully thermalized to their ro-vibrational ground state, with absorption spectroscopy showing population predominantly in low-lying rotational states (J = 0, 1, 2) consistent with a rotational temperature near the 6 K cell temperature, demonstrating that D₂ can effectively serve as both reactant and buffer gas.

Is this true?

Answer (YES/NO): NO